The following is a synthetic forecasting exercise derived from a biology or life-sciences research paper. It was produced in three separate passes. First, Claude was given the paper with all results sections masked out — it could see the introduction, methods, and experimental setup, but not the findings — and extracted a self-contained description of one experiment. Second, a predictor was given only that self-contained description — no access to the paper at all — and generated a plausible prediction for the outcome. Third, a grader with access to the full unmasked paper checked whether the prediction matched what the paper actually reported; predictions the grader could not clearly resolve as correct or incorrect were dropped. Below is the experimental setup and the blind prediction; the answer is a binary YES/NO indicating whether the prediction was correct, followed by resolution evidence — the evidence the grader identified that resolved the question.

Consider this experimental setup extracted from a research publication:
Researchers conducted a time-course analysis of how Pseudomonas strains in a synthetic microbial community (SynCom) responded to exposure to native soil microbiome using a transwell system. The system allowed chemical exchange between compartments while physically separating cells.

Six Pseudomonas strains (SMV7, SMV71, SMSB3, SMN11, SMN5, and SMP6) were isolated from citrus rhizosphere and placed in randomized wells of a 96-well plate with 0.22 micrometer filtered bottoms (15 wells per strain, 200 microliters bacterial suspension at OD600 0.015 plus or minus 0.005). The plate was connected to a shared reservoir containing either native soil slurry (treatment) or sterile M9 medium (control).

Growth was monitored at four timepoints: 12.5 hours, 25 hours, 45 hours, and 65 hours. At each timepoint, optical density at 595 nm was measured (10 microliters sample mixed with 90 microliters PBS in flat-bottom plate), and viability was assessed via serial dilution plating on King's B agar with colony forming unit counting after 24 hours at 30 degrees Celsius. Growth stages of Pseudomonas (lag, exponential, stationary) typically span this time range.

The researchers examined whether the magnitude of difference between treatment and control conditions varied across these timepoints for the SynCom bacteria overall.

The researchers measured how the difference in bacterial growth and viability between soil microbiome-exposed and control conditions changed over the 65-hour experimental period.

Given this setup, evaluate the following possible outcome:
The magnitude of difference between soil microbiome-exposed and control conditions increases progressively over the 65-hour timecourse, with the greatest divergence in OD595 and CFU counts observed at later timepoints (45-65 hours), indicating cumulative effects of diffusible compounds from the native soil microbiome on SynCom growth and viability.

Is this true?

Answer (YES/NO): NO